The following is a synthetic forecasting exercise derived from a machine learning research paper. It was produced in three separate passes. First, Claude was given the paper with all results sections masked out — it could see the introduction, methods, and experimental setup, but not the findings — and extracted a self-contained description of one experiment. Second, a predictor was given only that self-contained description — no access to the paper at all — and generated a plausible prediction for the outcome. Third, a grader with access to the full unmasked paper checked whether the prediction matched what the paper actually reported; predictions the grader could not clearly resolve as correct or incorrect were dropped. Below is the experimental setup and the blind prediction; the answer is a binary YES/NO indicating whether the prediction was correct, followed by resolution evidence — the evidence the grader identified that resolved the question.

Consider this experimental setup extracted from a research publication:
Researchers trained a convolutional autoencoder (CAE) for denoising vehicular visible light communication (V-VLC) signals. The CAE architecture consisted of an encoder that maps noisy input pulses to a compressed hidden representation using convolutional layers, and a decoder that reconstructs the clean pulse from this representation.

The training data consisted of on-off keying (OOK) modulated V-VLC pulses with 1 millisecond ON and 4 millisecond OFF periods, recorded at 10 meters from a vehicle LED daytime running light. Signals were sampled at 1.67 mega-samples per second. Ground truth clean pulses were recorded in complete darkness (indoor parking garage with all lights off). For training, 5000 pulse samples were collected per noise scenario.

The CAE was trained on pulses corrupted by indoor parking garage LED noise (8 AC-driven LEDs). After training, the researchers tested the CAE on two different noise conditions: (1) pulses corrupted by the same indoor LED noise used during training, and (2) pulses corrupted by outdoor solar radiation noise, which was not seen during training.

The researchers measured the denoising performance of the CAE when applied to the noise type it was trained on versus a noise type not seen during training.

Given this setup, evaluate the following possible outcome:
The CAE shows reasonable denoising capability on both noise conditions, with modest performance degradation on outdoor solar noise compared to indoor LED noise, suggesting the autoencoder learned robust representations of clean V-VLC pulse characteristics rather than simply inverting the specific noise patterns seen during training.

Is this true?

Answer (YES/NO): NO